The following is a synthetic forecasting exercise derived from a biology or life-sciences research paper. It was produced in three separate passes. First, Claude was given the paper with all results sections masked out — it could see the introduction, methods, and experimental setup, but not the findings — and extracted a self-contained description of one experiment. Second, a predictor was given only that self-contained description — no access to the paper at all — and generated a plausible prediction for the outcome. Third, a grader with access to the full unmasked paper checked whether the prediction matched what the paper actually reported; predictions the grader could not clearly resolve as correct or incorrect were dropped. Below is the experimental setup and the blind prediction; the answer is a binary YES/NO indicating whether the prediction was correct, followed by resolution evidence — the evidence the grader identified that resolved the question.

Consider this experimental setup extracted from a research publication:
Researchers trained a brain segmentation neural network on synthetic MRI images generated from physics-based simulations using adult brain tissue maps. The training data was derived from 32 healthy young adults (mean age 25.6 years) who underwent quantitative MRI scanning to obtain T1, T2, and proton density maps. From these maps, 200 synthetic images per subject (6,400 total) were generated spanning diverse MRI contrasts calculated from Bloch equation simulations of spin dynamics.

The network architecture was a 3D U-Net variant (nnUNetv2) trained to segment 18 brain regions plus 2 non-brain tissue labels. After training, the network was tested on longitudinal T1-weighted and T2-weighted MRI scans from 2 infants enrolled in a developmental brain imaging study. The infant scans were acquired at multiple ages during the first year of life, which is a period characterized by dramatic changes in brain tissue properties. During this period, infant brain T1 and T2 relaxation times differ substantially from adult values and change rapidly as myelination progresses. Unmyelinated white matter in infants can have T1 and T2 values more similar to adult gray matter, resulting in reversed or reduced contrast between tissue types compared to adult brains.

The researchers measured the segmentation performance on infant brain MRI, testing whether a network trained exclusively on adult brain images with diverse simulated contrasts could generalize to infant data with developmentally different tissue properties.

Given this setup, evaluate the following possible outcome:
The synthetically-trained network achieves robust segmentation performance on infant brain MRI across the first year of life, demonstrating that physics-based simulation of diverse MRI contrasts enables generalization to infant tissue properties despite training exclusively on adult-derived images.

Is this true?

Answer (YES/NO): YES